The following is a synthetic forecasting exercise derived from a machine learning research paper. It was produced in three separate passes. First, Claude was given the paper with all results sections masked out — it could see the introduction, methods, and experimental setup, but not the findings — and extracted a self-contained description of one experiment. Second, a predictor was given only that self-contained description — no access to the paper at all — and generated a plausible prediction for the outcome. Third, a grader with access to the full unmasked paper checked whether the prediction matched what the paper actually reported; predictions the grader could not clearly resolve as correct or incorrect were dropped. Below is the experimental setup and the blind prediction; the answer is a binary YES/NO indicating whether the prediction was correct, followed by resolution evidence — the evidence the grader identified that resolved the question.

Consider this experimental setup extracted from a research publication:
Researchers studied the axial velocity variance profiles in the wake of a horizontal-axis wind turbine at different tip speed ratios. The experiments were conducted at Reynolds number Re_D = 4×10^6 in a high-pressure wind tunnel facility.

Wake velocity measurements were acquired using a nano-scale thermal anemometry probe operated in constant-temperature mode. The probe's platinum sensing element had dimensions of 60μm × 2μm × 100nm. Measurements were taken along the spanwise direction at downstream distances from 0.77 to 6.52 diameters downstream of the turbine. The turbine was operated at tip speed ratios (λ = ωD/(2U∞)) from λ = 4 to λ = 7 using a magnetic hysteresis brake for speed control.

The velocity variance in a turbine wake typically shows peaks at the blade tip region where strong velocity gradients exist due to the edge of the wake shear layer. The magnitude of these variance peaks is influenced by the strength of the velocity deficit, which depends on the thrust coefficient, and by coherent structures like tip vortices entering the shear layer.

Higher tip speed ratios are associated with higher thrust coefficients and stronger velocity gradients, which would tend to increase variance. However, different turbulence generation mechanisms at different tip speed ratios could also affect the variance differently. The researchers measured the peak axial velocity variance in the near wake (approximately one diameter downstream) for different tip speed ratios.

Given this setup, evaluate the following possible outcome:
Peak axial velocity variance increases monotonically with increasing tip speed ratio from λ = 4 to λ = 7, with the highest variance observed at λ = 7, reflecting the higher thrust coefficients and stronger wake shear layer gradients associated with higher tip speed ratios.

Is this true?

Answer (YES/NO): NO